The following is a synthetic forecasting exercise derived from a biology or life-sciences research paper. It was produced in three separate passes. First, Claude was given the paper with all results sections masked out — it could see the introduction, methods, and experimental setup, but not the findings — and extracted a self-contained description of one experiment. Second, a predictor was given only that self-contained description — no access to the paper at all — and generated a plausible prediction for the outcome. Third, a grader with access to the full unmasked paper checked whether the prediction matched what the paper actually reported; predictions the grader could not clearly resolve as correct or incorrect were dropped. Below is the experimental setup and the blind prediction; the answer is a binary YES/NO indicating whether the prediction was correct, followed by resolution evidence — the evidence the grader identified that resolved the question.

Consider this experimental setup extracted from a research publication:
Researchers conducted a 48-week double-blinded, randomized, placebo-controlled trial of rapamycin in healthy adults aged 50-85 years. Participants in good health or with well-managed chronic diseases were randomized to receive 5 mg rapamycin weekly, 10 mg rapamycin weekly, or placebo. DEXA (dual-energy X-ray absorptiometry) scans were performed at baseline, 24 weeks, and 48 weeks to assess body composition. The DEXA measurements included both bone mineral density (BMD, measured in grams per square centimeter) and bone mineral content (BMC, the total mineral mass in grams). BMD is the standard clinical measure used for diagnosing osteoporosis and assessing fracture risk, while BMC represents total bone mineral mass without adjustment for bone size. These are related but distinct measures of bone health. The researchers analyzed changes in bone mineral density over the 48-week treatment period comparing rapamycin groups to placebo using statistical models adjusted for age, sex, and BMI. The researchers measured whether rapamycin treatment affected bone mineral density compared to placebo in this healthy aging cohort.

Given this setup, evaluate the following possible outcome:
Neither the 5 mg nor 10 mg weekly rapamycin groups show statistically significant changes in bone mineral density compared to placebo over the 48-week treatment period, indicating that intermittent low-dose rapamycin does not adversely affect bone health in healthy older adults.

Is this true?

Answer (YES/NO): NO